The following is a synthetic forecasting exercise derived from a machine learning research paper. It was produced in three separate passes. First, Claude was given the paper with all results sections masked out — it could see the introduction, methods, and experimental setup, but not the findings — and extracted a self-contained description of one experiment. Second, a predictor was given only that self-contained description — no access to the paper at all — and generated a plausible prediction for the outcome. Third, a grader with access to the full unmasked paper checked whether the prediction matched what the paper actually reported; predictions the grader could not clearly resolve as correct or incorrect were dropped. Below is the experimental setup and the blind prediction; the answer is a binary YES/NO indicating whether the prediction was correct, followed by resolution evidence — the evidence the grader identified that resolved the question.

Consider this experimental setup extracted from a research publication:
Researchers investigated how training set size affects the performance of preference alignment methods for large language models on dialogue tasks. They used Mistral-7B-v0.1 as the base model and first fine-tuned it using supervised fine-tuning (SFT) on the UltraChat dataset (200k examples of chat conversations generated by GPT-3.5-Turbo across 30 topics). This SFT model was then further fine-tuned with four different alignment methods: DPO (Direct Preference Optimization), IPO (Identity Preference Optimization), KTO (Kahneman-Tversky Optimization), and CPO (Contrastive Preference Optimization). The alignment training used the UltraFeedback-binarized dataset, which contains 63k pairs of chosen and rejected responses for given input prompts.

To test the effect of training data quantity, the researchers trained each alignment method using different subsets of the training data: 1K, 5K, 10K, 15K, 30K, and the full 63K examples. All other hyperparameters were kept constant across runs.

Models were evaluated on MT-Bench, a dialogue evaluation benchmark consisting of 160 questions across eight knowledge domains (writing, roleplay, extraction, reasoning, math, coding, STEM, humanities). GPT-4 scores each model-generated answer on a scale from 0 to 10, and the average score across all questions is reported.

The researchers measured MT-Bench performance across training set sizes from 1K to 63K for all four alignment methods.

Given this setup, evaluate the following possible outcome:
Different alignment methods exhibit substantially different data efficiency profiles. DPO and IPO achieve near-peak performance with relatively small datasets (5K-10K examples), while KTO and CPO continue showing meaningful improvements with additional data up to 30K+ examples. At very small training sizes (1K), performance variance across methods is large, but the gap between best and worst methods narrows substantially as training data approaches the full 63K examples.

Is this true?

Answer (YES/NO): NO